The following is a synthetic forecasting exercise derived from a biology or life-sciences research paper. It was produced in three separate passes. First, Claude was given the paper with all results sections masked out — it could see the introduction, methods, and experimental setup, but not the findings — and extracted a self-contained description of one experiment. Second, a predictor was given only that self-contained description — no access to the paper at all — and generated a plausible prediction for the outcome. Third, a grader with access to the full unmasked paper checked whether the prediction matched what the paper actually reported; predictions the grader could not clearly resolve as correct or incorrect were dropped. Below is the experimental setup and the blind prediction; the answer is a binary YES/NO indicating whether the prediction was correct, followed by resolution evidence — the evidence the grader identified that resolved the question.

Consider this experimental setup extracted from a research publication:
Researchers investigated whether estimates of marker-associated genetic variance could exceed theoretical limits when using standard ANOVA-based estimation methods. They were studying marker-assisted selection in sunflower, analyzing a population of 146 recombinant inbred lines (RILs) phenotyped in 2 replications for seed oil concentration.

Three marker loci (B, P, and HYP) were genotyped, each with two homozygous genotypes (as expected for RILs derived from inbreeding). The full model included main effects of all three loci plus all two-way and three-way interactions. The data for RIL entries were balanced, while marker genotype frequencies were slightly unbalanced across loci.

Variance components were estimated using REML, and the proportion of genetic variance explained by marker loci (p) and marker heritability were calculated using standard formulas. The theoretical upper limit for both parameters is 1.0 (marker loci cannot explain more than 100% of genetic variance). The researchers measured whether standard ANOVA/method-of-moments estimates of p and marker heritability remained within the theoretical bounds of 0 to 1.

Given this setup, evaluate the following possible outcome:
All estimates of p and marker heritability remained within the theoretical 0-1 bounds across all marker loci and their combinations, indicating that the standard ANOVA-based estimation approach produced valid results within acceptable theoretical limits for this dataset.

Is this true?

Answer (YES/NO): NO